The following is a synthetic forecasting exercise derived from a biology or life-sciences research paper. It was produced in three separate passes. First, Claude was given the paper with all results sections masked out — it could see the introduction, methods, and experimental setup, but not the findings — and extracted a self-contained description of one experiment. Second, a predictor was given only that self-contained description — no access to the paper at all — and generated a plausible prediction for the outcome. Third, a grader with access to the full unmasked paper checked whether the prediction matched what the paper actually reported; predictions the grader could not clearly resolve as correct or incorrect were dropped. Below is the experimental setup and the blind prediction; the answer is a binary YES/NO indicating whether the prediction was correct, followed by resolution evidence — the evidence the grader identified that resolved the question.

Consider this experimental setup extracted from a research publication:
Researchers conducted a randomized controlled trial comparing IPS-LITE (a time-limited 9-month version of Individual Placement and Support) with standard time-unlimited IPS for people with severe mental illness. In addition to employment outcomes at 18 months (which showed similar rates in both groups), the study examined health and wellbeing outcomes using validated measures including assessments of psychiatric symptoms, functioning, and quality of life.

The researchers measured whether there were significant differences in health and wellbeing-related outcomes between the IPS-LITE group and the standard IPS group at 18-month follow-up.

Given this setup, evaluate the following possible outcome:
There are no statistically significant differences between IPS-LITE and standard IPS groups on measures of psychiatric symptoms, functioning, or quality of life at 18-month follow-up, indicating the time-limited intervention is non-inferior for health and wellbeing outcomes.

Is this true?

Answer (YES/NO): YES